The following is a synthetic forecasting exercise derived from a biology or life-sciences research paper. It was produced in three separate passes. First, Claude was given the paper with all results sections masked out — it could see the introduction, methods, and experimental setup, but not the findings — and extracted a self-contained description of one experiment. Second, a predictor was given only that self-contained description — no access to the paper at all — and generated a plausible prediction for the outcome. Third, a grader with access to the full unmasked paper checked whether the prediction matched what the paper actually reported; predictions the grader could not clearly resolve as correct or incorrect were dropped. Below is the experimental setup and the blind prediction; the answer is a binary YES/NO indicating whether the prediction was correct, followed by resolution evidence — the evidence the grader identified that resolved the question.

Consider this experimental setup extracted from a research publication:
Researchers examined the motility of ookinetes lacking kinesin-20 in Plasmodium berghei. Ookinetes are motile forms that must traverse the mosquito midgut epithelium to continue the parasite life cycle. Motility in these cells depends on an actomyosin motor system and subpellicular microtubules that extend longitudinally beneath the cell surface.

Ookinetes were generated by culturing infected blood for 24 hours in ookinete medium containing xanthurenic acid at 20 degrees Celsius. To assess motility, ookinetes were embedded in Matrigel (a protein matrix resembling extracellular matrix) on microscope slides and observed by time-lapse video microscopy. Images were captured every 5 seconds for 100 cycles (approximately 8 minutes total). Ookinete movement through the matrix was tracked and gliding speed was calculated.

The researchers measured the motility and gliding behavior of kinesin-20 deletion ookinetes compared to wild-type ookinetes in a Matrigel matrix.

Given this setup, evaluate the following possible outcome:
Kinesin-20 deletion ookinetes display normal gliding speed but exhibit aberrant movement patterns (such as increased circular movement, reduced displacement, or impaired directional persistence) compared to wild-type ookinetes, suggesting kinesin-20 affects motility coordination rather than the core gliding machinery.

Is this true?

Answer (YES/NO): NO